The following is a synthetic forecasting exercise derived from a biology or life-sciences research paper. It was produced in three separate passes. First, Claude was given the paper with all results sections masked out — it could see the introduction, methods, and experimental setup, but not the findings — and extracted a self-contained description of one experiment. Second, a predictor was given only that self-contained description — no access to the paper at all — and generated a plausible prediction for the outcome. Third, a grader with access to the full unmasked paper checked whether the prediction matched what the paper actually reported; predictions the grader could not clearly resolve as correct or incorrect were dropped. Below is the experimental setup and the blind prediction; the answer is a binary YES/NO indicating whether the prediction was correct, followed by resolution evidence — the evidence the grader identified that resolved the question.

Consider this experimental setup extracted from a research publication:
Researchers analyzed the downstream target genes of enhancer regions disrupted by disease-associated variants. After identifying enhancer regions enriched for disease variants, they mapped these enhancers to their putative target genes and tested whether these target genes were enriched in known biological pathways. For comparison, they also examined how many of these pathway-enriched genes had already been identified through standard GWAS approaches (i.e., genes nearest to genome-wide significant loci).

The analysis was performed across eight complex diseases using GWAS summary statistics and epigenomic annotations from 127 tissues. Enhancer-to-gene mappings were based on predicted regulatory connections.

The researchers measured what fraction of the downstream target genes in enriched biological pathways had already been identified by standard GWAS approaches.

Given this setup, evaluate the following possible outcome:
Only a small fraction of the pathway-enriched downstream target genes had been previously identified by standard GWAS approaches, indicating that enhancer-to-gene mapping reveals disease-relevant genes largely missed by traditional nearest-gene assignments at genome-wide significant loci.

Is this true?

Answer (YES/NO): YES